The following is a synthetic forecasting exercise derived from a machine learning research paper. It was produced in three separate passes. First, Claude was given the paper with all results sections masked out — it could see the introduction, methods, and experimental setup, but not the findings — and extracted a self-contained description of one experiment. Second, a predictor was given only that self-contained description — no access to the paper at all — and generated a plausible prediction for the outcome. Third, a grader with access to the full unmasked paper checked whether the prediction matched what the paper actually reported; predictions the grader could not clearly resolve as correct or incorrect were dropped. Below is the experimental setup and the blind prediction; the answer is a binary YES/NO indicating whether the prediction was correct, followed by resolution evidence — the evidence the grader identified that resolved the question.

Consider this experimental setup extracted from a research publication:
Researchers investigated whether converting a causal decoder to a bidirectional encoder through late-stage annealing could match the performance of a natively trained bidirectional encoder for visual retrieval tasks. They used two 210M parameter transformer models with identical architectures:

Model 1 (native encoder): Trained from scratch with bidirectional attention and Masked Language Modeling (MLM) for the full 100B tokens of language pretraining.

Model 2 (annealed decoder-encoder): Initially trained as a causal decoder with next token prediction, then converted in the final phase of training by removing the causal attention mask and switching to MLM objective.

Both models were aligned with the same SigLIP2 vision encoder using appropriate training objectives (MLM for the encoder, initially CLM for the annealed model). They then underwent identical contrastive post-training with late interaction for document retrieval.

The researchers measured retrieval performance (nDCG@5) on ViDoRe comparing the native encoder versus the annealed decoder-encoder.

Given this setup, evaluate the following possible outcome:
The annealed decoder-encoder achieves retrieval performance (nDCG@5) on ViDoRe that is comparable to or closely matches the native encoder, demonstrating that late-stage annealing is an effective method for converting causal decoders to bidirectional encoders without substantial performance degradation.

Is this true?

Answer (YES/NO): NO